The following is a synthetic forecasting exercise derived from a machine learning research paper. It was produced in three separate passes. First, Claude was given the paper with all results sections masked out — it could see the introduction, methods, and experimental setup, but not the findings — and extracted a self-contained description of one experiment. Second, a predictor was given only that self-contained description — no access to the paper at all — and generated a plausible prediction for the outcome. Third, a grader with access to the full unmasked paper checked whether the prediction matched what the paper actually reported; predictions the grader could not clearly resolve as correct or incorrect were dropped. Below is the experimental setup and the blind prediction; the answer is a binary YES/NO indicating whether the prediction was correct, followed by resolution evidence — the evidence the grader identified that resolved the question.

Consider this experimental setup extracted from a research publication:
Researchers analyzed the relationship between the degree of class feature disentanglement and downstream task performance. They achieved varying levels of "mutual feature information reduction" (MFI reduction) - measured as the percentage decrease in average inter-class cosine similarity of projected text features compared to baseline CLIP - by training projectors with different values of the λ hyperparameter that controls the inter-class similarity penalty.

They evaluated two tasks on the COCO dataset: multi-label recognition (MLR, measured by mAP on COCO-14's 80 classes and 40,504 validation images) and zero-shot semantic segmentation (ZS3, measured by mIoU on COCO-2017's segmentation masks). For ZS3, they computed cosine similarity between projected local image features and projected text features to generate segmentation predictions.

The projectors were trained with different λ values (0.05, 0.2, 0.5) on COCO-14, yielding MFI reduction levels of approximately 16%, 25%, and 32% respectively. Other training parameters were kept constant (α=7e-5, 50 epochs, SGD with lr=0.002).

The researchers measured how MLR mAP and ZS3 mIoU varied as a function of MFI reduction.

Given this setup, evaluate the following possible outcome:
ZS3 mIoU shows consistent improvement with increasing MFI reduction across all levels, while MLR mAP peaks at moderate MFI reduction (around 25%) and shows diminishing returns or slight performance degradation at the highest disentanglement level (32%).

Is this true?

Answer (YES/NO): NO